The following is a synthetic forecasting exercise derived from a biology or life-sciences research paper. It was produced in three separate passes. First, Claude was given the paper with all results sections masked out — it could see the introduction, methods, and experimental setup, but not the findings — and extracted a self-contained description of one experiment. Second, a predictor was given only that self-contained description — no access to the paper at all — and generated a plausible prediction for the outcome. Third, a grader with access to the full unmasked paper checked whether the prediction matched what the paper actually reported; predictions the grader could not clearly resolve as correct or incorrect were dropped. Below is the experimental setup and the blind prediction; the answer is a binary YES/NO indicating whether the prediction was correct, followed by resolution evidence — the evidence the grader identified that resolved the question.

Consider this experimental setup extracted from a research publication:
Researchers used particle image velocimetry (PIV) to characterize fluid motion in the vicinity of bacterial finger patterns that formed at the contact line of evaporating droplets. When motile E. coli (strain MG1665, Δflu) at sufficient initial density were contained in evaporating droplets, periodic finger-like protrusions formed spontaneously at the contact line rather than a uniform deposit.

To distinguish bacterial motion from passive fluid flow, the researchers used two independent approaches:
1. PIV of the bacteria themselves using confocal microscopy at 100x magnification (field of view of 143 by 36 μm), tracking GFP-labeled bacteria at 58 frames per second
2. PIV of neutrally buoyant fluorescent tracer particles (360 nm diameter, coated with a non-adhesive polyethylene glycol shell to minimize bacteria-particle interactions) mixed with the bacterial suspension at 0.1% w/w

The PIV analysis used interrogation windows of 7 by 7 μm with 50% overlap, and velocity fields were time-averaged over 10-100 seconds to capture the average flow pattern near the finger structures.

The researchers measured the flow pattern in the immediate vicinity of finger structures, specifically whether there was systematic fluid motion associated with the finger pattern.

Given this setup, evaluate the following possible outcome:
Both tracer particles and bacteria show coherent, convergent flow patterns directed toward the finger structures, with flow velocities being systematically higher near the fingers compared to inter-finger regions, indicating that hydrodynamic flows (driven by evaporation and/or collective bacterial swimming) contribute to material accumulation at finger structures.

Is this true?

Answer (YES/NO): NO